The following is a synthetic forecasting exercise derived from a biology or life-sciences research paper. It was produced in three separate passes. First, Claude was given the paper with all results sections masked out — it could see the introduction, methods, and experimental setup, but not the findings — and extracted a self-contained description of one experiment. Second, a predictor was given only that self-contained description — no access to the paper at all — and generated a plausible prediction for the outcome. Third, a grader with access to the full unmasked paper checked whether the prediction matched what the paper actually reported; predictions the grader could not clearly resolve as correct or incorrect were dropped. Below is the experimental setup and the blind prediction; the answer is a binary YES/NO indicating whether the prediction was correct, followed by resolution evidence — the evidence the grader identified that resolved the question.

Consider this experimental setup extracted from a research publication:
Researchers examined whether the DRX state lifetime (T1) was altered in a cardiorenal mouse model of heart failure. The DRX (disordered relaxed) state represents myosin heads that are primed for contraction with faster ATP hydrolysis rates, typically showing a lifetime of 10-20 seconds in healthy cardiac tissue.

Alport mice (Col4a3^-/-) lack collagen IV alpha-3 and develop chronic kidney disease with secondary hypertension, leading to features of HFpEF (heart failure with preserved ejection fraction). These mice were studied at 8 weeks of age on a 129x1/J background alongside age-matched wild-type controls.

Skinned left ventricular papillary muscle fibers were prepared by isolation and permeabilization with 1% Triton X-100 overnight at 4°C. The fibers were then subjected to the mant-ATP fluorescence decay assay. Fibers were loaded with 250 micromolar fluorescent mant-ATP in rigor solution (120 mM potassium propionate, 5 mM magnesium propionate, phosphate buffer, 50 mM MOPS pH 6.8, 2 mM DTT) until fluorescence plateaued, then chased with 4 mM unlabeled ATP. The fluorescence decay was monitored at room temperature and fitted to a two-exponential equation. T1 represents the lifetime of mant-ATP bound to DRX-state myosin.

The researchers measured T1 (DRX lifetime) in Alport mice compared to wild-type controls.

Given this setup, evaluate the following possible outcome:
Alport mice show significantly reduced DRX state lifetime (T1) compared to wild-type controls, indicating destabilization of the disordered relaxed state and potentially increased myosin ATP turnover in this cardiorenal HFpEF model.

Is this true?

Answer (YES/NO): NO